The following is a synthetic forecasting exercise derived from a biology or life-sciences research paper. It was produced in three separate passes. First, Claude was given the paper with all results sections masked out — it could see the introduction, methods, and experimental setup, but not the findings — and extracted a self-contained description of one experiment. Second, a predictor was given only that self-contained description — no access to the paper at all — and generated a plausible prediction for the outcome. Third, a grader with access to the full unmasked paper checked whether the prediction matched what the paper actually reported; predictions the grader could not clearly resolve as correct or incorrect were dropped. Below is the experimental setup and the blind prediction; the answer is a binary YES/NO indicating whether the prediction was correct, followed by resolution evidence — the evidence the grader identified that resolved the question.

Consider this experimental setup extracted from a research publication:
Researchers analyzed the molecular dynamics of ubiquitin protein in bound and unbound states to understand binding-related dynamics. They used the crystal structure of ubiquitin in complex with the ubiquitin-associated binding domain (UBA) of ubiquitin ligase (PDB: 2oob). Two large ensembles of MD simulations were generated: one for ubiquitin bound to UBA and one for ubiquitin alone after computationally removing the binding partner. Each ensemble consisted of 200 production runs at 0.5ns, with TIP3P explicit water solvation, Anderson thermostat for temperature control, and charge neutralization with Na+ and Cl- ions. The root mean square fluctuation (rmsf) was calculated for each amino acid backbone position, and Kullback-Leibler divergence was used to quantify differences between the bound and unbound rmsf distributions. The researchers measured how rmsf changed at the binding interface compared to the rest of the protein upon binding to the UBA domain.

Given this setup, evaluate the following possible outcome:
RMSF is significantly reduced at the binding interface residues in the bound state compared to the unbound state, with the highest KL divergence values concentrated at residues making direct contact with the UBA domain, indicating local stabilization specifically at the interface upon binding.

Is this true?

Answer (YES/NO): YES